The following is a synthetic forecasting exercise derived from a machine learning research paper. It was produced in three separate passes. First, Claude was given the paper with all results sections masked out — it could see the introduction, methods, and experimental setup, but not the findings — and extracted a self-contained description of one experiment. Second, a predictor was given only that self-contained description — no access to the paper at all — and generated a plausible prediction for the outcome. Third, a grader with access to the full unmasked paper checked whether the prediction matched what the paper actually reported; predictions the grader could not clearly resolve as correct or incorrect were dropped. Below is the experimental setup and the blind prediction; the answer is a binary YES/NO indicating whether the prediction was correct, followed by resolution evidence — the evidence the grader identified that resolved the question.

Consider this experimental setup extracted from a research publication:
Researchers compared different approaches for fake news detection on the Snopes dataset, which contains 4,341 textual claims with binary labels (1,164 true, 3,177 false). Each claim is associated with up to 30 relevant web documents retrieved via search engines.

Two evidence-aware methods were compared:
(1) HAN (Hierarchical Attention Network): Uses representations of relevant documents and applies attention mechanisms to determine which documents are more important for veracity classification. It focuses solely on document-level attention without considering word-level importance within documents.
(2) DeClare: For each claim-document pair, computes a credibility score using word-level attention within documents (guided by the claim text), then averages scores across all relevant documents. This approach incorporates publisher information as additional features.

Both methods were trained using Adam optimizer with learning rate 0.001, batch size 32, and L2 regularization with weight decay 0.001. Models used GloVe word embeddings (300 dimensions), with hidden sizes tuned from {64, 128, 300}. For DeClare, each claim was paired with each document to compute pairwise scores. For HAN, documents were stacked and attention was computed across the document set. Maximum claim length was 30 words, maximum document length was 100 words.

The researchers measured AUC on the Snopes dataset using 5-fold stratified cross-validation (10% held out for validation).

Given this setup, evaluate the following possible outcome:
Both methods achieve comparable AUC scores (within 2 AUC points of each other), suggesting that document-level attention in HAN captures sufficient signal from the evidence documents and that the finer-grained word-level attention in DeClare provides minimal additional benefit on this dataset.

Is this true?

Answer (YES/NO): NO